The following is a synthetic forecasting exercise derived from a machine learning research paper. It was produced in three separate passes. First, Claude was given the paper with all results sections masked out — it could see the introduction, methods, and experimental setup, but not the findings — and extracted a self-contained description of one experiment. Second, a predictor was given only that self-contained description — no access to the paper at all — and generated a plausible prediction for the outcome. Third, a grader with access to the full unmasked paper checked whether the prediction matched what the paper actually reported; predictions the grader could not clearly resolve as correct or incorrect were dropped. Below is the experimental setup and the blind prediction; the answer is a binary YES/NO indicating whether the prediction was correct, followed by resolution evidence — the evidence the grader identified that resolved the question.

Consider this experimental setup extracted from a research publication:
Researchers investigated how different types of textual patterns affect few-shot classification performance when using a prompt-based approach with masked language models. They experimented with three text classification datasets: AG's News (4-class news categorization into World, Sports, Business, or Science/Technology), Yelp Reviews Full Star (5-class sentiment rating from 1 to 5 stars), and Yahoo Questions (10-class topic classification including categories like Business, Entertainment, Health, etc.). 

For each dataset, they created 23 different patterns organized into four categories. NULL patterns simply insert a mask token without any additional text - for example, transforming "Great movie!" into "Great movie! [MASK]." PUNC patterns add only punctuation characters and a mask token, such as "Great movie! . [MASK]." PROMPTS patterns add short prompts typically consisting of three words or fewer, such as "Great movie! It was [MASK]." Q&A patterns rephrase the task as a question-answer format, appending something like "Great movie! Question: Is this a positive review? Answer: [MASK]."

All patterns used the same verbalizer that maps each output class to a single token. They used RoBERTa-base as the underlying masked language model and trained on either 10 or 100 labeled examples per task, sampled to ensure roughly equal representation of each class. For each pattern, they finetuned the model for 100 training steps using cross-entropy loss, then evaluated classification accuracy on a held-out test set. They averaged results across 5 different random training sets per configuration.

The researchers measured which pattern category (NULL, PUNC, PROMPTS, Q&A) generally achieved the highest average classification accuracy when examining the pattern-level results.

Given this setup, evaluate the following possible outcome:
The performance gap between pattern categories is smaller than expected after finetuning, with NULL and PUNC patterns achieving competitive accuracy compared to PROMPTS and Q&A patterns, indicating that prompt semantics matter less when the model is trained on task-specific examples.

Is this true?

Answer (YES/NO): NO